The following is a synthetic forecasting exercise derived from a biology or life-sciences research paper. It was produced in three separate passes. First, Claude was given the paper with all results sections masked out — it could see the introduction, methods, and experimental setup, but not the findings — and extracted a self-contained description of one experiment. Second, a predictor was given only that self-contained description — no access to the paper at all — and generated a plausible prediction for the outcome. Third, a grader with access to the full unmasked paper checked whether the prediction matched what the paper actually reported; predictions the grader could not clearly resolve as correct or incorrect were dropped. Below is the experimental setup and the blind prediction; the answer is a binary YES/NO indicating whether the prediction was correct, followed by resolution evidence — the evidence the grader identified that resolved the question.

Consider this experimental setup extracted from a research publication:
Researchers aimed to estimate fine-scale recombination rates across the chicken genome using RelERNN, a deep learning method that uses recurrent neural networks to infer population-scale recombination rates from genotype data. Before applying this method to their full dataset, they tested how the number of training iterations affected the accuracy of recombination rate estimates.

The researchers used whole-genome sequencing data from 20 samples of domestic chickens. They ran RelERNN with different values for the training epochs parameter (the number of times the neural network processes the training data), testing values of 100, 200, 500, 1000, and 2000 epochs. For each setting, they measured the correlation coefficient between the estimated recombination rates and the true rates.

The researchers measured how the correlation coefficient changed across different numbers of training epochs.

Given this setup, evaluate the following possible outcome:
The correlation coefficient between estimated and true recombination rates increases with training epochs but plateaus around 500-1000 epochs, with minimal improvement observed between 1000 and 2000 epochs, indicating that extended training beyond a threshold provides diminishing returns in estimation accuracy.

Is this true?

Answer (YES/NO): YES